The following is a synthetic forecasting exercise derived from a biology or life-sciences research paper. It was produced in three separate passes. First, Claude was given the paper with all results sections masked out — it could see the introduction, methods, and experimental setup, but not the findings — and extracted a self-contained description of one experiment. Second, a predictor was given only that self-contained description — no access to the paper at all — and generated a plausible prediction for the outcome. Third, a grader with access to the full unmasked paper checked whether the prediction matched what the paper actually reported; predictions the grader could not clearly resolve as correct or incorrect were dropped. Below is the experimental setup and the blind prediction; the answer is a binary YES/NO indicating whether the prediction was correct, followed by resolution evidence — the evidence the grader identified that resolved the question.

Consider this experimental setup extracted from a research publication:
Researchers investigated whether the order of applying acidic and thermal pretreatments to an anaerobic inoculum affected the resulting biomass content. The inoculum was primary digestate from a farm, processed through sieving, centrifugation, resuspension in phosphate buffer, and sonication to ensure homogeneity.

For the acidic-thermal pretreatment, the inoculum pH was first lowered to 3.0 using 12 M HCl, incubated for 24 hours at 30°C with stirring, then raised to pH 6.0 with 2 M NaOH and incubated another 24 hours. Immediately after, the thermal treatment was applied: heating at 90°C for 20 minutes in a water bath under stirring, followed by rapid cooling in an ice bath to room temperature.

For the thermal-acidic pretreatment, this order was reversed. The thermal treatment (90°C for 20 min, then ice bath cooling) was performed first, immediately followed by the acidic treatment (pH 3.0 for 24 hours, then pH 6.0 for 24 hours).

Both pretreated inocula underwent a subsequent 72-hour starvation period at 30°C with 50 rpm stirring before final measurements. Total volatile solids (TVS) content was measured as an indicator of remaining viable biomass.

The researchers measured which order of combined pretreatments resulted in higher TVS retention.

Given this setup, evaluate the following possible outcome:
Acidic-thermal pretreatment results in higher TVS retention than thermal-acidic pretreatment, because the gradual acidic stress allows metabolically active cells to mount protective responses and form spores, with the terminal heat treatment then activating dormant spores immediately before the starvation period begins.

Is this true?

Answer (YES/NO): YES